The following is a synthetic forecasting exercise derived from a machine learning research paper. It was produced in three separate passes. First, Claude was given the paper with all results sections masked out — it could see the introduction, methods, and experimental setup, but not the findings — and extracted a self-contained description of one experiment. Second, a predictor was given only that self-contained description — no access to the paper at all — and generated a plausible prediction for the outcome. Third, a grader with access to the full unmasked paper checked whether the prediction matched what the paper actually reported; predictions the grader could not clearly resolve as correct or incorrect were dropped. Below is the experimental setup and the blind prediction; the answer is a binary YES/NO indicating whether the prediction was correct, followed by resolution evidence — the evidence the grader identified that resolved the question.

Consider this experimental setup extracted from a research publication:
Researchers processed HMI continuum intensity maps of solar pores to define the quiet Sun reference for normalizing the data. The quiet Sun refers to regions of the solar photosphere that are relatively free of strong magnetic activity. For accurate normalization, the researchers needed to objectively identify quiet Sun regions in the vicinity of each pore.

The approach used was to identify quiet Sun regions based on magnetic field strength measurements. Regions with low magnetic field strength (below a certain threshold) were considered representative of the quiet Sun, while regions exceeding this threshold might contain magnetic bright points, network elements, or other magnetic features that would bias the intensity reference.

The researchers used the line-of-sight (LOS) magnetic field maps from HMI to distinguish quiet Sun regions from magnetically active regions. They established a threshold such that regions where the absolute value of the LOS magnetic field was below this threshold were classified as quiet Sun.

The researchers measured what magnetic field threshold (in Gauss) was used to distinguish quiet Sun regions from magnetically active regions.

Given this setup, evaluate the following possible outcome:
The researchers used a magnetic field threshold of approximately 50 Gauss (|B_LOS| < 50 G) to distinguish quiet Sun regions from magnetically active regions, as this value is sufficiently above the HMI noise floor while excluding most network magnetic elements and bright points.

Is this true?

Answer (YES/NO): YES